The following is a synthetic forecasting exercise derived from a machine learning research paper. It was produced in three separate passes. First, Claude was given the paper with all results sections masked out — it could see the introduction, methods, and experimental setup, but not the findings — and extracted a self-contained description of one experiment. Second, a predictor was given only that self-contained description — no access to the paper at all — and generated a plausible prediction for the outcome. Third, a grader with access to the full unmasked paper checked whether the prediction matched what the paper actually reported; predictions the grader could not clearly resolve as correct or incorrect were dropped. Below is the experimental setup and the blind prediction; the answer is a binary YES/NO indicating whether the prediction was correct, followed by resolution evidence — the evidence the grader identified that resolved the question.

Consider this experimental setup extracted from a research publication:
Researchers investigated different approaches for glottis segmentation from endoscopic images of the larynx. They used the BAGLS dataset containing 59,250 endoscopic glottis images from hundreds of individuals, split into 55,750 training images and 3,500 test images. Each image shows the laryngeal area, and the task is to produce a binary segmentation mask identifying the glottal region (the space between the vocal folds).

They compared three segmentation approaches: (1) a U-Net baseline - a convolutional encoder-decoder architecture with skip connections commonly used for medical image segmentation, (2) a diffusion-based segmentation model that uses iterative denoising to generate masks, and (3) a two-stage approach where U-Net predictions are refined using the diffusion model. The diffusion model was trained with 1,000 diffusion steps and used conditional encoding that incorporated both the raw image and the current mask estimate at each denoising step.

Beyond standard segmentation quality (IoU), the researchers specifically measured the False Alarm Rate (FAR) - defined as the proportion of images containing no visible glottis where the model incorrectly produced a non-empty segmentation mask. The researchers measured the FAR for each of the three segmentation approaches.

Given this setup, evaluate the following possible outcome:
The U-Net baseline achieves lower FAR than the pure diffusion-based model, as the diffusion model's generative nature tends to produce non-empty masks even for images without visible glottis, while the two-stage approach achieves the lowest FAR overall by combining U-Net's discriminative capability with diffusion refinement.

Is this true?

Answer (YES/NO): NO